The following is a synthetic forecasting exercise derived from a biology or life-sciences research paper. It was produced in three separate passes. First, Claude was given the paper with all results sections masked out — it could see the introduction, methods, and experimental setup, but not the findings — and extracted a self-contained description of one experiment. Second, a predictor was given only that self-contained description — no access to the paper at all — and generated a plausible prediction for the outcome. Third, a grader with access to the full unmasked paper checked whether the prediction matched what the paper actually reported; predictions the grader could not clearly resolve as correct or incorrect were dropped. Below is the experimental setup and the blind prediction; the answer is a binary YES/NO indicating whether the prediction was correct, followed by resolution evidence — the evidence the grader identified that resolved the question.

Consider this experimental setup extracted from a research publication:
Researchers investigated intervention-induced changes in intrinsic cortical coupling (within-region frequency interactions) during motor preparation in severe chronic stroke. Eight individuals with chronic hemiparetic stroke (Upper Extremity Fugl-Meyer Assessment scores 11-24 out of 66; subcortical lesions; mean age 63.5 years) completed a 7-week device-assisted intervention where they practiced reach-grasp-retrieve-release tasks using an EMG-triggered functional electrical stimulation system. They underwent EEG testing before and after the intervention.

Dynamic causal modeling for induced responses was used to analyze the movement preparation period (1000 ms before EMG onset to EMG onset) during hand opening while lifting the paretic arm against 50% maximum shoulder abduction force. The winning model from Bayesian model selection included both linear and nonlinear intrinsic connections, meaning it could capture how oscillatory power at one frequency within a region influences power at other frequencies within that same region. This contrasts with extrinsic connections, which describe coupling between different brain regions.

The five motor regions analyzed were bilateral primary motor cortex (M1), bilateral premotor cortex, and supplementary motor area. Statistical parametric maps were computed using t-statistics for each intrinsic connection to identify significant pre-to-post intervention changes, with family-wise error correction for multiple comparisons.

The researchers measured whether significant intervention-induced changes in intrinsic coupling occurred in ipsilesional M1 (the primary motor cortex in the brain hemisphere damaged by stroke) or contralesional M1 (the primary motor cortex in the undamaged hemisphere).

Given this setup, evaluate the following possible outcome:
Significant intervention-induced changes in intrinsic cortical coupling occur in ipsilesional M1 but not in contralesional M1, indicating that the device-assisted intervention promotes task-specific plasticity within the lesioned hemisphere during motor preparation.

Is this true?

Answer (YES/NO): YES